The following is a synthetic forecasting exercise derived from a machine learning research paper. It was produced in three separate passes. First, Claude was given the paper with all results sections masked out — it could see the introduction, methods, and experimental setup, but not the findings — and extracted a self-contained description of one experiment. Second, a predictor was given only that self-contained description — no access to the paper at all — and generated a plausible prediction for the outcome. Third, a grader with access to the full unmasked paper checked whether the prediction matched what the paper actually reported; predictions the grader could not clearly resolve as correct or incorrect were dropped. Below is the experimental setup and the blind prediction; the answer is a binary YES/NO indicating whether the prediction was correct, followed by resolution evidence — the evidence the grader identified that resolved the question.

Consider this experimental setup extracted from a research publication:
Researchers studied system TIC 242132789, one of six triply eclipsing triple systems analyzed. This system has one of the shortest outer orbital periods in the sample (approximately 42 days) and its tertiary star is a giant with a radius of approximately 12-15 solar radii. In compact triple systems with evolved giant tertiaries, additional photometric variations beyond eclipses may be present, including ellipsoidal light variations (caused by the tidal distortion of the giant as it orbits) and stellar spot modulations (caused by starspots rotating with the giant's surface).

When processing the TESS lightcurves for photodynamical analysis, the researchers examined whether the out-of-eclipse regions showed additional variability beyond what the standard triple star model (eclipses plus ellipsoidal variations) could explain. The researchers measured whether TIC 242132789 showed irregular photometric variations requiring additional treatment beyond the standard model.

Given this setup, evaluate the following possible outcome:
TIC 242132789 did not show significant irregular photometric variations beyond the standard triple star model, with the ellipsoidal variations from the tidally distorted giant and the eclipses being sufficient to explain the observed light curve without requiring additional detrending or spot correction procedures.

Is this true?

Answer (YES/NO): NO